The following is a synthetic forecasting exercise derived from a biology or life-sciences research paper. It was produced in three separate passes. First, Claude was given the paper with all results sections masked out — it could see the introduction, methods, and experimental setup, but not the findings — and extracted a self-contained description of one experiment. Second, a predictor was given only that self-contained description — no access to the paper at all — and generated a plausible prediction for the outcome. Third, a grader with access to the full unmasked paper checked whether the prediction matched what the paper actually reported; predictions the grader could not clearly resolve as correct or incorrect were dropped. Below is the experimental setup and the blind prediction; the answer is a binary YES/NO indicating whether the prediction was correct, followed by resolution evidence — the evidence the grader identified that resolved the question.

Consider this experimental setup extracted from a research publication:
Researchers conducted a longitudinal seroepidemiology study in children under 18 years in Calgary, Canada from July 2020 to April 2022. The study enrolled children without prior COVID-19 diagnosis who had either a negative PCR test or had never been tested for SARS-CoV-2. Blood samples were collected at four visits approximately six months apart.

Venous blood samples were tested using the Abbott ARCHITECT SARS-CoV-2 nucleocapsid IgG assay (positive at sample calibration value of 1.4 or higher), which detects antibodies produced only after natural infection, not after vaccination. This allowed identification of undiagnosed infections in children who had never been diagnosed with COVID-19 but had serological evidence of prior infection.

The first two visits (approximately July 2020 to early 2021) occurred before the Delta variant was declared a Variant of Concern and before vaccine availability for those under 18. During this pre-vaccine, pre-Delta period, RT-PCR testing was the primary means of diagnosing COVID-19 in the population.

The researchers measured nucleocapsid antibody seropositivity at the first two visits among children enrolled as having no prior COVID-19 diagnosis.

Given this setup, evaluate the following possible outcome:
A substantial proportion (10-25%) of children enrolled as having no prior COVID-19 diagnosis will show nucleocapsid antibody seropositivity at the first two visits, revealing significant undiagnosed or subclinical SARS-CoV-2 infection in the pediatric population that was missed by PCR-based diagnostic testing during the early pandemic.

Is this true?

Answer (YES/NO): NO